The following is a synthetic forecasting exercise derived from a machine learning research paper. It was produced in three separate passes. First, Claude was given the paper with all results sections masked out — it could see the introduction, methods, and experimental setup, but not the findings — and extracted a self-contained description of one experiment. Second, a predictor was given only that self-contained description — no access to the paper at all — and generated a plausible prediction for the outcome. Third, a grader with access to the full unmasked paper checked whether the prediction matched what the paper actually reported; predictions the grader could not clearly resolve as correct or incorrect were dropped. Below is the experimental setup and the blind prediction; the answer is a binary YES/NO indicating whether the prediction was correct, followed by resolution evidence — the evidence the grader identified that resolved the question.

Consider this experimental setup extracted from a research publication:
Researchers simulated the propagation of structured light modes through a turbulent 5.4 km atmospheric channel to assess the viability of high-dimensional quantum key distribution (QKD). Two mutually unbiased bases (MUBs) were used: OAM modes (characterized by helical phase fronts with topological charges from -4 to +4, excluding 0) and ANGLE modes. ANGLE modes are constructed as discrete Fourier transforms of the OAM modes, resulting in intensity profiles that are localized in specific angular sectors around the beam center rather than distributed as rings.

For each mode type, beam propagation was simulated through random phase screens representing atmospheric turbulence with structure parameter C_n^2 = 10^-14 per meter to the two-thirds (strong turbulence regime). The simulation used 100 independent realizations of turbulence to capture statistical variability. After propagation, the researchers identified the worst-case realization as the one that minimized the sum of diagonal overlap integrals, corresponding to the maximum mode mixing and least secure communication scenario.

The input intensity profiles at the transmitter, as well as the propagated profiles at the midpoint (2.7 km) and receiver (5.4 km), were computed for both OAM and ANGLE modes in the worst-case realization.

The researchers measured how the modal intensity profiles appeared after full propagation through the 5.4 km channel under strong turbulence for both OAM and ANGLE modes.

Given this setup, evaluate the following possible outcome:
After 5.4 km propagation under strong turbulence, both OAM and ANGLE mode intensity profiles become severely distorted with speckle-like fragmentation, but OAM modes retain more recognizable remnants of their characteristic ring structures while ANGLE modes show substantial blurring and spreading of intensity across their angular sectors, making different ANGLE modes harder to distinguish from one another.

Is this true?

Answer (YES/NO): NO